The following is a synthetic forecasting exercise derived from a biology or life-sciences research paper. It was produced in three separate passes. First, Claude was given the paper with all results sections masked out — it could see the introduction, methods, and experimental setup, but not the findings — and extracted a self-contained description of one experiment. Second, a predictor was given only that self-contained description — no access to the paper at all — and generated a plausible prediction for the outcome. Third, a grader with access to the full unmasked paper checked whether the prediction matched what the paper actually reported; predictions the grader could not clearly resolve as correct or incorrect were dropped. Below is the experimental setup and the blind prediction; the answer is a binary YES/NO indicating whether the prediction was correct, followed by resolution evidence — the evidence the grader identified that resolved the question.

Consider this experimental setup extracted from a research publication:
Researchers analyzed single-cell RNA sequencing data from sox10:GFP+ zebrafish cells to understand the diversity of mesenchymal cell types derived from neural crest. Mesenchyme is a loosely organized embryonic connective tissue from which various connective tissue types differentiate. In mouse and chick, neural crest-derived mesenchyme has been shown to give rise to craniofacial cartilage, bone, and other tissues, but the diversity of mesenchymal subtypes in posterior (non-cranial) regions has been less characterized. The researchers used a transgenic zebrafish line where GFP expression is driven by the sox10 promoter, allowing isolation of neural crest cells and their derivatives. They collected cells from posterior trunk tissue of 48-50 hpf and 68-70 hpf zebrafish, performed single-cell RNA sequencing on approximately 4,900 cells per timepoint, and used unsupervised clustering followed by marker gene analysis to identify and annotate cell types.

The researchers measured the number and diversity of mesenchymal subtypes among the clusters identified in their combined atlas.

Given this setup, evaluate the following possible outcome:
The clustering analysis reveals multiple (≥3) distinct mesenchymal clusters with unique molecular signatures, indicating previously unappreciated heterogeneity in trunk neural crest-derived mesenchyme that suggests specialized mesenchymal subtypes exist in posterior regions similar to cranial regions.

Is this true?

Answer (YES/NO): YES